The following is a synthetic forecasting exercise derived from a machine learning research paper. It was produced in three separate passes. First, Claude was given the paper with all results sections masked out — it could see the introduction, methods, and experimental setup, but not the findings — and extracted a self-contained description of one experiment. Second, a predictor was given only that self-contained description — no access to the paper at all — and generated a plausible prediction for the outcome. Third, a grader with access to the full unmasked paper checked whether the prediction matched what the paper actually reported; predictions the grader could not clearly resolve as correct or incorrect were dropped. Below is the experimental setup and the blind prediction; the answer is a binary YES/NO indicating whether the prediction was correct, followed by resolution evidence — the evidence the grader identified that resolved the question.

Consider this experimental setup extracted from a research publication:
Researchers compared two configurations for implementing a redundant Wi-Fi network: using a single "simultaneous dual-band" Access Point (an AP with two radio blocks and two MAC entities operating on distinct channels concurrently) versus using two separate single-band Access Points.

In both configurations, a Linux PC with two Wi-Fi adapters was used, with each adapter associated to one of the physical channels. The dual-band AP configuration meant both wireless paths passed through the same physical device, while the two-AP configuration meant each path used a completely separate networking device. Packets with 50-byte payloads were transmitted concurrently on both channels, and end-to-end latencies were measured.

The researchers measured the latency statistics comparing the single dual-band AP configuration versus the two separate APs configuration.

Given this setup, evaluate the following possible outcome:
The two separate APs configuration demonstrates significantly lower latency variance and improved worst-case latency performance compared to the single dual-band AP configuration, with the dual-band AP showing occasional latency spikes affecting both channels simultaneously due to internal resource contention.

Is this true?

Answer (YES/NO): YES